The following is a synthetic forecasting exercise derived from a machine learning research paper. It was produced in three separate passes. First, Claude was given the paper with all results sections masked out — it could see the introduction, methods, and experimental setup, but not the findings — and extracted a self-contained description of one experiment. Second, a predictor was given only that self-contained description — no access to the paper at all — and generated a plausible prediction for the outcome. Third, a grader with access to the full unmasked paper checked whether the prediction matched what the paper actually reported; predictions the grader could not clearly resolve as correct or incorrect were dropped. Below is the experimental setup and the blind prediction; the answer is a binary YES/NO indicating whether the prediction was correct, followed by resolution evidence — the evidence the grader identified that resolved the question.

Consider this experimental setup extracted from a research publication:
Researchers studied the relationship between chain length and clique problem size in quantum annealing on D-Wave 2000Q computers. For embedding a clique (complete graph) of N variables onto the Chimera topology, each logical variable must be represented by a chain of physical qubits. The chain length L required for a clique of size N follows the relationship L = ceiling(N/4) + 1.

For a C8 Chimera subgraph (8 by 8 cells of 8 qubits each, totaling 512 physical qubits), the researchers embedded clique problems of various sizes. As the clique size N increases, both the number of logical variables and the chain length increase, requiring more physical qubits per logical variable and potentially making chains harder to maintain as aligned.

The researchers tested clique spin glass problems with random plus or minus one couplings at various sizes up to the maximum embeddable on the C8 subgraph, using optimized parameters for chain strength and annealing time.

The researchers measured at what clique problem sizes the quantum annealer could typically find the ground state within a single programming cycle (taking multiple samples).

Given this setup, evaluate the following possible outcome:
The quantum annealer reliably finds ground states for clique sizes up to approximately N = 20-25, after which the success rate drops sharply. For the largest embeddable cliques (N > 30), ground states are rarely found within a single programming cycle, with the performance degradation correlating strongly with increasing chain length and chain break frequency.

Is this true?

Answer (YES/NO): NO